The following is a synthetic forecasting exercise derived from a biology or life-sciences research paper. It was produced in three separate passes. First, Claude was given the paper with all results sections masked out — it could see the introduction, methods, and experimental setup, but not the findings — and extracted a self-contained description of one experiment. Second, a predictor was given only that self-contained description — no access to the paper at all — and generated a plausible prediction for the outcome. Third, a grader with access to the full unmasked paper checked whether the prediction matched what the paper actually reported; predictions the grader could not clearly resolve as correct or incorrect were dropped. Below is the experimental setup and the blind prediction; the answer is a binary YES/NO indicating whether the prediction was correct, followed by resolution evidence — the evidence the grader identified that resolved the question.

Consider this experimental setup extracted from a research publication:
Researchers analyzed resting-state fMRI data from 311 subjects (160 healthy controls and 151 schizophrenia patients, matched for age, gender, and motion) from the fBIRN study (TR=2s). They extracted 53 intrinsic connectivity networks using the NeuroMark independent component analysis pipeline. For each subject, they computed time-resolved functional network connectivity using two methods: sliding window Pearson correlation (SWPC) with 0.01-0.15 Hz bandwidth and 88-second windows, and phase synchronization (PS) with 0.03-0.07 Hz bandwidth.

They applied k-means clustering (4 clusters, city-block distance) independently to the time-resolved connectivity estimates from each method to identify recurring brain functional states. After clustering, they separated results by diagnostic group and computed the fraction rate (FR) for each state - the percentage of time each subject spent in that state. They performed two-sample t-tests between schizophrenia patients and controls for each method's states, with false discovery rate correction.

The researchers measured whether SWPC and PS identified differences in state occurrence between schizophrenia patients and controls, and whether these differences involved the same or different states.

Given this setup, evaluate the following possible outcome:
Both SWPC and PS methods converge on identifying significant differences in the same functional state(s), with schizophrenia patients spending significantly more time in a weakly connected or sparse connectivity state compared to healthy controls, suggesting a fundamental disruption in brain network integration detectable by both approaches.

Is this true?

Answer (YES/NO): NO